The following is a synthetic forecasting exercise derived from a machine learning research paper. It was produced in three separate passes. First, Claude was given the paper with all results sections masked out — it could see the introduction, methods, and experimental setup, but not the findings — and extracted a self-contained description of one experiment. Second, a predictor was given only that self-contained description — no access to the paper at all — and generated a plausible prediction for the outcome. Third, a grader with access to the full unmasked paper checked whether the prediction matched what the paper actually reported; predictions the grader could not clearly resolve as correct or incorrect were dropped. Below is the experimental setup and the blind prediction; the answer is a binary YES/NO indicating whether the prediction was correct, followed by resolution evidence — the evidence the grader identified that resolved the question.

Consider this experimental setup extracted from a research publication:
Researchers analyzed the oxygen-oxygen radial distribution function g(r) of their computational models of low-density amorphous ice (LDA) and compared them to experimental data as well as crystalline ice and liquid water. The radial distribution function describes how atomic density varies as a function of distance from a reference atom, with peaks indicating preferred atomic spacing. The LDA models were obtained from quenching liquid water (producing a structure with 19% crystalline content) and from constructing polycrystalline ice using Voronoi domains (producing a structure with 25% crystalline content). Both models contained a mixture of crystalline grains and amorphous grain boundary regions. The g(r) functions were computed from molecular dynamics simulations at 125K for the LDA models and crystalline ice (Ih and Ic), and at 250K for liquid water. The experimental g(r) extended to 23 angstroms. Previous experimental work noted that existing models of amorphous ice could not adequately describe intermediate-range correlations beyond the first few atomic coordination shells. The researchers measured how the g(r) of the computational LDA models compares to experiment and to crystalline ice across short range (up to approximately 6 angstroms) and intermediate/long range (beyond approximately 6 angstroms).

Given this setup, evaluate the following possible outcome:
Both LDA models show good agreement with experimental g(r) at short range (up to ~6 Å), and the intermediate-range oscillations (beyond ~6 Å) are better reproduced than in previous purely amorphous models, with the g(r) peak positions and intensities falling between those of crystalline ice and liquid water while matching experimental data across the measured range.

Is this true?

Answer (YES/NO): YES